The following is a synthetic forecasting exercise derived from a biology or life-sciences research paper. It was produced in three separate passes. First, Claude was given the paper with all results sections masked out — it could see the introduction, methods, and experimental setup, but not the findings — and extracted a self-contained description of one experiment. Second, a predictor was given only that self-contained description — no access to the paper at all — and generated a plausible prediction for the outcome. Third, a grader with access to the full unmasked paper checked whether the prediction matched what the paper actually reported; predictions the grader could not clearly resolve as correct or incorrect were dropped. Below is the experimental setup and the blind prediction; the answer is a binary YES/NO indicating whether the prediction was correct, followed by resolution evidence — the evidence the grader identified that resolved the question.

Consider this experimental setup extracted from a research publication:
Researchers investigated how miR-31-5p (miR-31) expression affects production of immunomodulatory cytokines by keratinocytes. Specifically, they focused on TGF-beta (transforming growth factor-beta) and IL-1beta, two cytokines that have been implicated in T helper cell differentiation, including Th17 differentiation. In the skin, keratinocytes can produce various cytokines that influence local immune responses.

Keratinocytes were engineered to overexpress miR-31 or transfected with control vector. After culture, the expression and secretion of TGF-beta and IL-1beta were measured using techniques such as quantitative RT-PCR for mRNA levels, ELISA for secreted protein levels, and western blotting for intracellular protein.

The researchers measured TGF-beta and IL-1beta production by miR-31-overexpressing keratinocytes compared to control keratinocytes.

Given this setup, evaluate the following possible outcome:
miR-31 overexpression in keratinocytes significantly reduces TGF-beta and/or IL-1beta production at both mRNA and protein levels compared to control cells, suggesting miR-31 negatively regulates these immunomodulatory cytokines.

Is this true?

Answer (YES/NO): NO